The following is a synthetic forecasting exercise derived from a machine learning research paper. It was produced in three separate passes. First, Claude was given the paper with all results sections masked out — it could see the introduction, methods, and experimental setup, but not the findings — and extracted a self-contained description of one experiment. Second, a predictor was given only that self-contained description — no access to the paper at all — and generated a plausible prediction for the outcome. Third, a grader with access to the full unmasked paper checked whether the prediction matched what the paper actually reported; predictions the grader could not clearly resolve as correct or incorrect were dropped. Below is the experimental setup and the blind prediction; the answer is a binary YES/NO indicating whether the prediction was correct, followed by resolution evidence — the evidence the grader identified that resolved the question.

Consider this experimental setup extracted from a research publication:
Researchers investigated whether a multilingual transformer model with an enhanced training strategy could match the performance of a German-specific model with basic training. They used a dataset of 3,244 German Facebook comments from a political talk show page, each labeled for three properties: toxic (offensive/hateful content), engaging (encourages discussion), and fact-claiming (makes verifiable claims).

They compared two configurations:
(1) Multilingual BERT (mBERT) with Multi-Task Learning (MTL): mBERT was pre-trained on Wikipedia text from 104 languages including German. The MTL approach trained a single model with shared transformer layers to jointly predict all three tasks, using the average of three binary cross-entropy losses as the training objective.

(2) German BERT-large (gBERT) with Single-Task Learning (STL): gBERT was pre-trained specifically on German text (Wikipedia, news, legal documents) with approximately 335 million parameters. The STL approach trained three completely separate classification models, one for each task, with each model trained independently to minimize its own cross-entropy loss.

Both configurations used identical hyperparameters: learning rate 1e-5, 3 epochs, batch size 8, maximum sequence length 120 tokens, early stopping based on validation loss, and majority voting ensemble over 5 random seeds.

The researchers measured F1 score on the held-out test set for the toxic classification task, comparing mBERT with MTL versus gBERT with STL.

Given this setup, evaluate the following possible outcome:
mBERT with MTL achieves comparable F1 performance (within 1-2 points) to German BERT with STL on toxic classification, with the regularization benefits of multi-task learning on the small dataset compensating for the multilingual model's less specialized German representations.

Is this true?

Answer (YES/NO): NO